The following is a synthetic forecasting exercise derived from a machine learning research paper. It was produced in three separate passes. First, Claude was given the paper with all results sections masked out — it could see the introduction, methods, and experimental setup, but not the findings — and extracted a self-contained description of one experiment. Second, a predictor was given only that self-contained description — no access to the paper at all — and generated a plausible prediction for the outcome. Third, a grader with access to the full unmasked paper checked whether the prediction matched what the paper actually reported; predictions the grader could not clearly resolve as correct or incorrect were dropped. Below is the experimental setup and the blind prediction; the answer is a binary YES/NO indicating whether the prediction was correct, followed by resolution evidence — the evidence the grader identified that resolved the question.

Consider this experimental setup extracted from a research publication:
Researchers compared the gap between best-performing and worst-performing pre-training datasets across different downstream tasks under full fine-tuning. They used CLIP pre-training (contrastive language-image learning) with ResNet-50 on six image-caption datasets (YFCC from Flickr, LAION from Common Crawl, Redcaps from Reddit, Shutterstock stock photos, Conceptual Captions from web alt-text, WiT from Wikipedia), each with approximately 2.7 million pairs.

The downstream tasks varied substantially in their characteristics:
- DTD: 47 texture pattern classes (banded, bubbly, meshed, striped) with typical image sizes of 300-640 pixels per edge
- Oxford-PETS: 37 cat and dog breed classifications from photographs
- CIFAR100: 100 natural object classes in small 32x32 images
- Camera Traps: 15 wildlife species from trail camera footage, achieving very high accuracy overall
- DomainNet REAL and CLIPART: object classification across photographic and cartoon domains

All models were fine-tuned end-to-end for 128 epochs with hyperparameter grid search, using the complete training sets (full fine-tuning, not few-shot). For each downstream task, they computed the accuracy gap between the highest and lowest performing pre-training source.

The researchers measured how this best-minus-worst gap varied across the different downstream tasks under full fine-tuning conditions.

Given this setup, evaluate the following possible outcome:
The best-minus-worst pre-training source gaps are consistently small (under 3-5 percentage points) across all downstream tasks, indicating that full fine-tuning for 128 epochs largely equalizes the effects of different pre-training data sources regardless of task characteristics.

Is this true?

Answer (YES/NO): NO